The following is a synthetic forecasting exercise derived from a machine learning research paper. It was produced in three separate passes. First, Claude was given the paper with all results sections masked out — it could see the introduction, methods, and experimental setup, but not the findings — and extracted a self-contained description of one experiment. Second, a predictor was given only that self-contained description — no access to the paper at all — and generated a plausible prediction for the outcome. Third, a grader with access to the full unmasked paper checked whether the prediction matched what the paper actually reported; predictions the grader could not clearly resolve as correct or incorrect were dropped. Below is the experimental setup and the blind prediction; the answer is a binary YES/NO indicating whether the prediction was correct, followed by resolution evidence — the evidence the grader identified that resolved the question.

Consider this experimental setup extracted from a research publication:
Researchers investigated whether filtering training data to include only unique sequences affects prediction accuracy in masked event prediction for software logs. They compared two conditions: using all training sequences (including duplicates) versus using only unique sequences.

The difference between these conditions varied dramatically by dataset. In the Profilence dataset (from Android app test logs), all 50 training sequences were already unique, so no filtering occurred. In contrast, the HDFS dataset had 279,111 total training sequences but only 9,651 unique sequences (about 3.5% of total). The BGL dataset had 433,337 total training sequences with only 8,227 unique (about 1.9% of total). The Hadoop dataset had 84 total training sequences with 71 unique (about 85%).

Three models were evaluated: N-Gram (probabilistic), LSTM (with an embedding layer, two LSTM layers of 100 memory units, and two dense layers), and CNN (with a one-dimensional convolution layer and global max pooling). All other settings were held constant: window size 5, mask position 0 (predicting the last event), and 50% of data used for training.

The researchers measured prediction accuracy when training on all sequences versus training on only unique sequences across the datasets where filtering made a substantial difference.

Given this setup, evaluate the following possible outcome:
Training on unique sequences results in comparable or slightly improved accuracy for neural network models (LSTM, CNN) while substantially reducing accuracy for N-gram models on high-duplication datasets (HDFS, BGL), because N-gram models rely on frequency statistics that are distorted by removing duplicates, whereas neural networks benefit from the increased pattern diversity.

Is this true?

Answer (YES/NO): NO